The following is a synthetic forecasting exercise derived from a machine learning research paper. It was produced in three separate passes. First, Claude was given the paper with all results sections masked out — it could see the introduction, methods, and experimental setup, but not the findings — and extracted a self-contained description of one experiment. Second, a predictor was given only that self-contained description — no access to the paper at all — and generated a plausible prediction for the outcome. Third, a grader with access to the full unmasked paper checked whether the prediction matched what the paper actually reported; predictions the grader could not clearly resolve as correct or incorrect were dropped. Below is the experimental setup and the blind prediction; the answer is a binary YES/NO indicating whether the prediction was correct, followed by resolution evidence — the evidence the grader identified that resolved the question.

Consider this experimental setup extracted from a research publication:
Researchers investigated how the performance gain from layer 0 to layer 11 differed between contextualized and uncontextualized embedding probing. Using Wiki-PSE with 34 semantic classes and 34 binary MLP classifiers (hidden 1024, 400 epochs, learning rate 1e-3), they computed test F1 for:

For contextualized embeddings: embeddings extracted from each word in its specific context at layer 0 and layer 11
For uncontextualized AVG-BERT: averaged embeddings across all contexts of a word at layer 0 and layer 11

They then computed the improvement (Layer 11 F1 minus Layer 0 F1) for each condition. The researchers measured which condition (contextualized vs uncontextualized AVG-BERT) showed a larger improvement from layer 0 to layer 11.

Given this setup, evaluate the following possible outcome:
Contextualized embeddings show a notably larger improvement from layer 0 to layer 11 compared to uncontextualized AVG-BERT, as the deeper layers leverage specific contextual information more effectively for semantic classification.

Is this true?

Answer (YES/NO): YES